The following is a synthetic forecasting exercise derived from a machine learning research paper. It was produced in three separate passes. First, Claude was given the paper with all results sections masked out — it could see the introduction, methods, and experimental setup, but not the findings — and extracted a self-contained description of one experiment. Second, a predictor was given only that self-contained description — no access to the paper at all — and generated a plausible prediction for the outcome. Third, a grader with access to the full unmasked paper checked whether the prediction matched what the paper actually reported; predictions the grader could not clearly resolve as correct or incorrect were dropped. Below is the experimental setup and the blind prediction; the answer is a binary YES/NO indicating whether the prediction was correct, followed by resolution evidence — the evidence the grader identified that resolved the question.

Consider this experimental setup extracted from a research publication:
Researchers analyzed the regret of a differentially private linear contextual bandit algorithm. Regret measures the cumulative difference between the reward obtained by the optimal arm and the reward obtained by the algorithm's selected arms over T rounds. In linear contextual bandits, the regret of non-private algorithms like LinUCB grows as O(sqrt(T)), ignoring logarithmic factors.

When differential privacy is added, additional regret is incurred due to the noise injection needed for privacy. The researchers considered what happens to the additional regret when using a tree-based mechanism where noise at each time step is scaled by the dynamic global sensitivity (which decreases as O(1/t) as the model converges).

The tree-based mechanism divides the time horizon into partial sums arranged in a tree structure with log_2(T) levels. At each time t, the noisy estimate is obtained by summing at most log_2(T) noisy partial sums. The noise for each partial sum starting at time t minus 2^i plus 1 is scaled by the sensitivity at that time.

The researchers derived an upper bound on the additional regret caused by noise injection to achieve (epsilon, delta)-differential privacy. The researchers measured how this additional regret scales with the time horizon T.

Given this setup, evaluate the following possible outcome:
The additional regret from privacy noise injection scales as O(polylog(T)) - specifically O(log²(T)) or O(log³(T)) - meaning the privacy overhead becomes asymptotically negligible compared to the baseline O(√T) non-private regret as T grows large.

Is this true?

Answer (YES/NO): NO